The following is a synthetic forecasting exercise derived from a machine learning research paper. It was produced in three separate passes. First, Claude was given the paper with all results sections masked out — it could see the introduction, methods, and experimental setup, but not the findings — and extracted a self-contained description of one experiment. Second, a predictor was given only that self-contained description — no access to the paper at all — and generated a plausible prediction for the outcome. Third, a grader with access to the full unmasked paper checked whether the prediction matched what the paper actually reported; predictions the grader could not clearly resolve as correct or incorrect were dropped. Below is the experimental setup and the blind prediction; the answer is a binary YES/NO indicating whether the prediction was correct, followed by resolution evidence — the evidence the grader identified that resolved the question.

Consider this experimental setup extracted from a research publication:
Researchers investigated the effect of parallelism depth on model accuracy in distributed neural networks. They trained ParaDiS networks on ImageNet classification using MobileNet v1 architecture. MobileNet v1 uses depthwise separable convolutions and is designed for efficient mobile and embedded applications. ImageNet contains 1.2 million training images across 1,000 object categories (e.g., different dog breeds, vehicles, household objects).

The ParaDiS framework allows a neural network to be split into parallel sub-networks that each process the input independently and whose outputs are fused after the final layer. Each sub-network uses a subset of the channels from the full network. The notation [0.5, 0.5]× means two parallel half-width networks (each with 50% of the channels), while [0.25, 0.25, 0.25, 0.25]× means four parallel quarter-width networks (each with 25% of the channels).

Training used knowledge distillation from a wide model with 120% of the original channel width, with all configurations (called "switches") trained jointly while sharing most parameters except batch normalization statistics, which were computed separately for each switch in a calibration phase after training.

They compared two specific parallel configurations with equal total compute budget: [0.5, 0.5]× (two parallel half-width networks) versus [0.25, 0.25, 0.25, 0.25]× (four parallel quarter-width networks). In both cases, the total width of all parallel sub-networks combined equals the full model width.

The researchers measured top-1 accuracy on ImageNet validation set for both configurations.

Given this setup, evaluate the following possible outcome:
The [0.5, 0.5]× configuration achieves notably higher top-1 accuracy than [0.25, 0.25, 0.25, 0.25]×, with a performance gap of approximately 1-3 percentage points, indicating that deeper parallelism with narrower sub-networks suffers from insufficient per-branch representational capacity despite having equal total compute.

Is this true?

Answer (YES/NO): NO